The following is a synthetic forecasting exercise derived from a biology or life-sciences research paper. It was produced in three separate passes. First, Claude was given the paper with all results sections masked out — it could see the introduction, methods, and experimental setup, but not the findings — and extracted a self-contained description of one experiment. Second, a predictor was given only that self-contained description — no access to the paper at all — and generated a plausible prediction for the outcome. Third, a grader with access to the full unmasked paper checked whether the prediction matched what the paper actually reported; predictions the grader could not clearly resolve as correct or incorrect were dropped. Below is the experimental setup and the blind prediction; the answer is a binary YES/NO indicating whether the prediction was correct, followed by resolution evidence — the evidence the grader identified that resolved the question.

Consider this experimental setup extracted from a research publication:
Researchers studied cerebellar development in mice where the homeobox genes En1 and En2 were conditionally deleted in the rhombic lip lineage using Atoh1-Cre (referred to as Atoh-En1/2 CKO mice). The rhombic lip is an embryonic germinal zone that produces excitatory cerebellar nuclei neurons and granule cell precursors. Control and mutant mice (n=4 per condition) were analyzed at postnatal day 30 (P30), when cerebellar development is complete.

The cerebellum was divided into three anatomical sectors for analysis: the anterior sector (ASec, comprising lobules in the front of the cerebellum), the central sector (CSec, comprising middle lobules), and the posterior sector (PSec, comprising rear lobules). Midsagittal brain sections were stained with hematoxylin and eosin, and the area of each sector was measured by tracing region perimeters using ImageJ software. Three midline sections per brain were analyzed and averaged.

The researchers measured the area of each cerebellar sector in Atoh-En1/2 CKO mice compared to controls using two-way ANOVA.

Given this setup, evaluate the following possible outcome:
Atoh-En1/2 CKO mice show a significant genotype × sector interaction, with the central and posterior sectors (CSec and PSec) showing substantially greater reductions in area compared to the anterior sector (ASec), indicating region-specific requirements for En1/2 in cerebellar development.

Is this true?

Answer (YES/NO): NO